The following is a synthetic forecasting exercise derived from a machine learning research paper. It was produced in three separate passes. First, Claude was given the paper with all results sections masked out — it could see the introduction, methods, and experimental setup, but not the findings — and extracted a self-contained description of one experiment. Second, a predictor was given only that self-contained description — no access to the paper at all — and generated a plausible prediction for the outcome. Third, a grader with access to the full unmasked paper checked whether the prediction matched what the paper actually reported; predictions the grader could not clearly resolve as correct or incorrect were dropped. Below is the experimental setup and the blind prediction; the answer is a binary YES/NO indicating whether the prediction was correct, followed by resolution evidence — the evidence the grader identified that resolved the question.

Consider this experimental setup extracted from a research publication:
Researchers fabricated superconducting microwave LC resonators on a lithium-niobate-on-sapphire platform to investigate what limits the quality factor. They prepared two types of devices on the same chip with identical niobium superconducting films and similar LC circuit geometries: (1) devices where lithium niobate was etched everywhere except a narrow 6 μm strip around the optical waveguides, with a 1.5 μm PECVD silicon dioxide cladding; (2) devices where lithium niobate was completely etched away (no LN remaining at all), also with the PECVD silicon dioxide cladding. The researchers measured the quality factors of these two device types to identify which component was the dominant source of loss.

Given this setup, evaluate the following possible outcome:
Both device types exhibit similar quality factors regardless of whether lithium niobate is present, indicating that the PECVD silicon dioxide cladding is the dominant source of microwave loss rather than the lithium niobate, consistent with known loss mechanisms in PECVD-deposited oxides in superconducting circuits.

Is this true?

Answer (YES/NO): YES